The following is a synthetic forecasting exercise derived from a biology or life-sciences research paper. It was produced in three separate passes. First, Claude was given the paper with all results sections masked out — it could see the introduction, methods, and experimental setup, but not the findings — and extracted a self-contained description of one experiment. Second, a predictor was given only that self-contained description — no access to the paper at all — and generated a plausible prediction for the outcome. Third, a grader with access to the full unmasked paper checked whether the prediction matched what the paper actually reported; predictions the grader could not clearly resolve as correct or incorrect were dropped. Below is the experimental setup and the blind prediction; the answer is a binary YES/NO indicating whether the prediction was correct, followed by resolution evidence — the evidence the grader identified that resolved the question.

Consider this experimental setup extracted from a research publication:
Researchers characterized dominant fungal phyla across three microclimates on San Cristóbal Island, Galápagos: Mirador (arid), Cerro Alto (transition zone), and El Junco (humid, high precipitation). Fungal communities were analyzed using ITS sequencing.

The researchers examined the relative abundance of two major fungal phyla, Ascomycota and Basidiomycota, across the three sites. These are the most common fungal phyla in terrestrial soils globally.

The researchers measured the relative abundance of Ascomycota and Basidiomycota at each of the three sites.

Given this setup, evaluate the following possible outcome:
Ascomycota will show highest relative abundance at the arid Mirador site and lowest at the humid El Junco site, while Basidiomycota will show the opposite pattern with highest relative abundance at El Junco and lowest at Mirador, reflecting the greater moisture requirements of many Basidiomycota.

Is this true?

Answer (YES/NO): YES